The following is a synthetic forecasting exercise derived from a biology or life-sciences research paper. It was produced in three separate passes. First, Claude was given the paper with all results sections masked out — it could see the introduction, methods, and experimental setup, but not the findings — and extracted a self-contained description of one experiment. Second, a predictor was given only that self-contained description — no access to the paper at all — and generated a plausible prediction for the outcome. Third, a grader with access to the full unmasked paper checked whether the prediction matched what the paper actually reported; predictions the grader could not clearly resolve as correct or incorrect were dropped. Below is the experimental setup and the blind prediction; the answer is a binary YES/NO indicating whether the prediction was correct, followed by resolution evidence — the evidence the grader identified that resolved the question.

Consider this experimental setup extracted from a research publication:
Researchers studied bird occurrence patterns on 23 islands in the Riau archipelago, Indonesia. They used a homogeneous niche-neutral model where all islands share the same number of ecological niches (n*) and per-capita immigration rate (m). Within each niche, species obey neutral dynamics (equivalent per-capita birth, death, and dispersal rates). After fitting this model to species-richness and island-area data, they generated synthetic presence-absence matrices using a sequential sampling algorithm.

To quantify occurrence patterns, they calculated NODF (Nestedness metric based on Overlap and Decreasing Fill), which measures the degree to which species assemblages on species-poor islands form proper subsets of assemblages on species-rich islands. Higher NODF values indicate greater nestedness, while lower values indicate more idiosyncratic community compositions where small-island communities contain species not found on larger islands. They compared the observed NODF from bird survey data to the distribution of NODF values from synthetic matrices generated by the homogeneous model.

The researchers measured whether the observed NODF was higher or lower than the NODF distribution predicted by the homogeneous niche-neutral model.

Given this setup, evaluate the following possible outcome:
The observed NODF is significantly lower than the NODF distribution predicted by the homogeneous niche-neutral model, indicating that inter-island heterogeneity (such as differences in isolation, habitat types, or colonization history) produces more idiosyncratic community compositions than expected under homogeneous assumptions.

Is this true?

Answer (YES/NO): YES